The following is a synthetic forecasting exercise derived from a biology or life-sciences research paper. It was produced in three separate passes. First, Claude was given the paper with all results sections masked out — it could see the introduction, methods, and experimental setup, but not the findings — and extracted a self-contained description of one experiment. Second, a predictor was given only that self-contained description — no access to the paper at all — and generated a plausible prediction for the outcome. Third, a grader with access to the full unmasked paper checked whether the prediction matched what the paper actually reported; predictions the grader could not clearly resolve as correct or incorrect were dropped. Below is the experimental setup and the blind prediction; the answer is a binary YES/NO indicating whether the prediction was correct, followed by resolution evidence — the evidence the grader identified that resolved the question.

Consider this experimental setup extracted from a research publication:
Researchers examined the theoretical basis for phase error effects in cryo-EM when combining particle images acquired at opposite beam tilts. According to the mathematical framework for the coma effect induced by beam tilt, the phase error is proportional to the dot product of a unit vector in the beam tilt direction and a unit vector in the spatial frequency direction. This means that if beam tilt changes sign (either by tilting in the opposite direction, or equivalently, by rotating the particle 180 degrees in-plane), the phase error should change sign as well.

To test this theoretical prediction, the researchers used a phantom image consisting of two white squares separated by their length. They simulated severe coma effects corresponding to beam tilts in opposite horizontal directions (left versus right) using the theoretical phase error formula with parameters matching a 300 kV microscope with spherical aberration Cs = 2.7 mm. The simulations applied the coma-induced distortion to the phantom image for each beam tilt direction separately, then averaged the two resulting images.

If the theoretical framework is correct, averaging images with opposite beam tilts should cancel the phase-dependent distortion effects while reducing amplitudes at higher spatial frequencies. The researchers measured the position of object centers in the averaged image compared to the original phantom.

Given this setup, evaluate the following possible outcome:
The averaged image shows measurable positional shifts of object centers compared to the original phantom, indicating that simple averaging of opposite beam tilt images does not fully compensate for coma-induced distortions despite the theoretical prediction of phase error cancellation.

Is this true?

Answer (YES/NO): NO